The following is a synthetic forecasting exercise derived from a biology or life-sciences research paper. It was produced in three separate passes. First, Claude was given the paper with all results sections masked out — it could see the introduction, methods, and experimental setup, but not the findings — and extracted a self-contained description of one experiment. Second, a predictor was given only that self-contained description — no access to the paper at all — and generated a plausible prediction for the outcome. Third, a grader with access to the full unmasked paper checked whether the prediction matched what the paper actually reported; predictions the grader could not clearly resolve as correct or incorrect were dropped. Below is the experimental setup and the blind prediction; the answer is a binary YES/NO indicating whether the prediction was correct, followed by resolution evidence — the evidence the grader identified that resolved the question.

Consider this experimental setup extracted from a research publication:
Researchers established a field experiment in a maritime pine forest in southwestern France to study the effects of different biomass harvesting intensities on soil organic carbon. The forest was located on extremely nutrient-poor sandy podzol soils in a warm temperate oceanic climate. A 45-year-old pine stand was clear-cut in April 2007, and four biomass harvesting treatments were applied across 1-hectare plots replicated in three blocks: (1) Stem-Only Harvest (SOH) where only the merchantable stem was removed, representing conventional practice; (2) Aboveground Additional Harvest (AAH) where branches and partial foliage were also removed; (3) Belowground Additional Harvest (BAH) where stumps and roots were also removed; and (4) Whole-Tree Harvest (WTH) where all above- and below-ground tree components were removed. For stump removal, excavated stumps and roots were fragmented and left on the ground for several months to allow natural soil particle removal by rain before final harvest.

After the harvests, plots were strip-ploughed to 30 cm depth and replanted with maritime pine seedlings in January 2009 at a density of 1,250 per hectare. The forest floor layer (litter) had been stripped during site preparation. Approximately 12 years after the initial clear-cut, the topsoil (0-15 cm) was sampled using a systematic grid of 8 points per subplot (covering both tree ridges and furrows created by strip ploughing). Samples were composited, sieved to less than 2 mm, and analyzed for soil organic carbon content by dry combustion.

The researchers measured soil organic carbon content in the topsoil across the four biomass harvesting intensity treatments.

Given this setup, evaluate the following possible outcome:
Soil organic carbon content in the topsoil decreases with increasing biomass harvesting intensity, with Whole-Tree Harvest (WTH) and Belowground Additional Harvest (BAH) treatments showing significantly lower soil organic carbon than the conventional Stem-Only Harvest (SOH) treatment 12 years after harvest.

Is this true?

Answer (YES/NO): NO